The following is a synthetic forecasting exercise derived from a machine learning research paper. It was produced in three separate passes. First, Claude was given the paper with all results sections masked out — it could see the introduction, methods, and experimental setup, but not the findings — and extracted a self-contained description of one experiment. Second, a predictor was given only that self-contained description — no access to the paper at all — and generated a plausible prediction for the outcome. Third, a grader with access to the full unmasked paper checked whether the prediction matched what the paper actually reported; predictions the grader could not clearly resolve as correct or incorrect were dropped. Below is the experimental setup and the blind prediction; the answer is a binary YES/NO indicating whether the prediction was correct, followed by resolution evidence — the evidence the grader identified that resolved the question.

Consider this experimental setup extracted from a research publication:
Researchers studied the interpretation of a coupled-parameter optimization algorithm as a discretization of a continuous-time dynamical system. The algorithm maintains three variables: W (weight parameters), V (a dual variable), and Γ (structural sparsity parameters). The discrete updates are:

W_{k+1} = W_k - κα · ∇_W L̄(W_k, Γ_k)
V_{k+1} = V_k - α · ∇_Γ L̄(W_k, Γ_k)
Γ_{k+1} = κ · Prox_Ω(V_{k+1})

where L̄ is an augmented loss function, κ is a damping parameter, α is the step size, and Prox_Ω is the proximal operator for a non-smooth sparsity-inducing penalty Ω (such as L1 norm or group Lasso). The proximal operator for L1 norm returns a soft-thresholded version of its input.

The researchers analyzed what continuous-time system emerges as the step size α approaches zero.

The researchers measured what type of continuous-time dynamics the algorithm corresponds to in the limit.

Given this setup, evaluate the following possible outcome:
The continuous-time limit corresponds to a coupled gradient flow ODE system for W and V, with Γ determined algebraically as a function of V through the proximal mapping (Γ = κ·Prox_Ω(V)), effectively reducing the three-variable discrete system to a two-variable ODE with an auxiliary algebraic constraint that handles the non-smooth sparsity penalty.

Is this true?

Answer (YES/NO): NO